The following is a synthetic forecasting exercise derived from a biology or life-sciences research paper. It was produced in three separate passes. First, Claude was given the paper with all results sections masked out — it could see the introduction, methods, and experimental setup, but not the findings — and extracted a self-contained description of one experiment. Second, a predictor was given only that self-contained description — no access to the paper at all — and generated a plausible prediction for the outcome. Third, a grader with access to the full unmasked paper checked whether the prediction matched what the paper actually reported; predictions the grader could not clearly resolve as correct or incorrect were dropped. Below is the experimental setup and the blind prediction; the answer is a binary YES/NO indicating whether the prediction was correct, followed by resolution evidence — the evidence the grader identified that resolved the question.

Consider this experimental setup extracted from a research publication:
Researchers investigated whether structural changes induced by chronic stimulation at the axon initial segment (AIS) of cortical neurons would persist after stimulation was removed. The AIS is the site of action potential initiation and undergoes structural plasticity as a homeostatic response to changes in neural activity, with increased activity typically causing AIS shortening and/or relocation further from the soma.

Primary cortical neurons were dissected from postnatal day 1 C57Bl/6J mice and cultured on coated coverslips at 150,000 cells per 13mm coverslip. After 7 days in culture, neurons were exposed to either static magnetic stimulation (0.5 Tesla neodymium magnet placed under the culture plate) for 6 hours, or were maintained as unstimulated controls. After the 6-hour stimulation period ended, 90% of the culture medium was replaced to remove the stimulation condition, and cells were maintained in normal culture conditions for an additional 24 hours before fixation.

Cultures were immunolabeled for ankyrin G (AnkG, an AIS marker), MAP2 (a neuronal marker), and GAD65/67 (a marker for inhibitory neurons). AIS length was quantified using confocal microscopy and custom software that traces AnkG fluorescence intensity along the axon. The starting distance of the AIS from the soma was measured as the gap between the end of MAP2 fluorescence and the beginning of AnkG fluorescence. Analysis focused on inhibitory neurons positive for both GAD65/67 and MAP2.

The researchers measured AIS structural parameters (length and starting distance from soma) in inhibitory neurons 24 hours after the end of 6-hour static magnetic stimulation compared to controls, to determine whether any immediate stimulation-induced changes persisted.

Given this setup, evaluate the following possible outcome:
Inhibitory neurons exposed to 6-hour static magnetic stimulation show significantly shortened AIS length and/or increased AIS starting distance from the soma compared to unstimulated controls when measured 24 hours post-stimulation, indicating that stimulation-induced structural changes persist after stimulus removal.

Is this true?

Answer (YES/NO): YES